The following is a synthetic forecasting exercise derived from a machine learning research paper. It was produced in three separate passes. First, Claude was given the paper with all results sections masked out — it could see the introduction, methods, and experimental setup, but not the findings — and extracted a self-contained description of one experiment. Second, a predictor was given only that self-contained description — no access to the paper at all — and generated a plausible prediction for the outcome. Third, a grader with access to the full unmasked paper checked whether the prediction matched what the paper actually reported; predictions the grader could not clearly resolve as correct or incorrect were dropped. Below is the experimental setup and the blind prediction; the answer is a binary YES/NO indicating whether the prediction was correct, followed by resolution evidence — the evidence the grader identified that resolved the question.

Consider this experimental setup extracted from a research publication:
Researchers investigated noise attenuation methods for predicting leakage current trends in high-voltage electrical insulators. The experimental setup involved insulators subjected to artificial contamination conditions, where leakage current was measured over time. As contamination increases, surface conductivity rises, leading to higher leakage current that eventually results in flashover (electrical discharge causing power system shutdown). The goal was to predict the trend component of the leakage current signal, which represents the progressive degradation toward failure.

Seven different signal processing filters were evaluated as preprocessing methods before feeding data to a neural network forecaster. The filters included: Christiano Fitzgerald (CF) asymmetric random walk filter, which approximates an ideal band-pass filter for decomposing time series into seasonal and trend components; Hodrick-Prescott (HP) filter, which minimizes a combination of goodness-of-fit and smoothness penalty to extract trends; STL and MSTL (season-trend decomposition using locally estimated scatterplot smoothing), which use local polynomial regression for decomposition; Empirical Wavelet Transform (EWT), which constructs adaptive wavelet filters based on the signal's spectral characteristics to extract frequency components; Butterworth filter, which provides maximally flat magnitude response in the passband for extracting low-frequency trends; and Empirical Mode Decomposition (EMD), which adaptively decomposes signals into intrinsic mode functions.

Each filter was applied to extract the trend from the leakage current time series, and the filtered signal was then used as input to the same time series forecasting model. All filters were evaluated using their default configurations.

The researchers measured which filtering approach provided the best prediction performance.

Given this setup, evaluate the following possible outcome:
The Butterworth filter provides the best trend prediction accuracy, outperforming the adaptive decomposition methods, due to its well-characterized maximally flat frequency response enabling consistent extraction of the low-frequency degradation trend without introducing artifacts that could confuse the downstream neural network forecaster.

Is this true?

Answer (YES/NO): NO